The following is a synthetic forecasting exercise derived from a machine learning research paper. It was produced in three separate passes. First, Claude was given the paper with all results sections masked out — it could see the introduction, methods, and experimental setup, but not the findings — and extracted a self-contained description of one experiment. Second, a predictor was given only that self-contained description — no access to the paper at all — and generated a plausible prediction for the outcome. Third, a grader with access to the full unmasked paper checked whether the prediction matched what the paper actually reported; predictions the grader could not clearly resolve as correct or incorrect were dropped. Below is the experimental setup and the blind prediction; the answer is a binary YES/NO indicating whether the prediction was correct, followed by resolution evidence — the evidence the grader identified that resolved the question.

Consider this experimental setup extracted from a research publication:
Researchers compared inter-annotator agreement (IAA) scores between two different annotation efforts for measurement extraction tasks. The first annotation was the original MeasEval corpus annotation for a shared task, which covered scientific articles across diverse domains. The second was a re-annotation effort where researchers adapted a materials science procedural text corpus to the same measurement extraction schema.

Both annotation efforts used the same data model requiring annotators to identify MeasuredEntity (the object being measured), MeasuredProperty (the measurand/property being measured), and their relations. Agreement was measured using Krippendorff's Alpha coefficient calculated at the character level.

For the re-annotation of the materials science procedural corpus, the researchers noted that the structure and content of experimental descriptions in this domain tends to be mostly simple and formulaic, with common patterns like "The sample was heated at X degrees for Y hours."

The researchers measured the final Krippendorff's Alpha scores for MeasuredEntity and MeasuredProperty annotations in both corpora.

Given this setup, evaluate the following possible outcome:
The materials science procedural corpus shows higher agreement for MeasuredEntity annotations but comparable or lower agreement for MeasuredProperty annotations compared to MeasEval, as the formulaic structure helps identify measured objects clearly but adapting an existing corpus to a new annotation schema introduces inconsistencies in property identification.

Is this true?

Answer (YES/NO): NO